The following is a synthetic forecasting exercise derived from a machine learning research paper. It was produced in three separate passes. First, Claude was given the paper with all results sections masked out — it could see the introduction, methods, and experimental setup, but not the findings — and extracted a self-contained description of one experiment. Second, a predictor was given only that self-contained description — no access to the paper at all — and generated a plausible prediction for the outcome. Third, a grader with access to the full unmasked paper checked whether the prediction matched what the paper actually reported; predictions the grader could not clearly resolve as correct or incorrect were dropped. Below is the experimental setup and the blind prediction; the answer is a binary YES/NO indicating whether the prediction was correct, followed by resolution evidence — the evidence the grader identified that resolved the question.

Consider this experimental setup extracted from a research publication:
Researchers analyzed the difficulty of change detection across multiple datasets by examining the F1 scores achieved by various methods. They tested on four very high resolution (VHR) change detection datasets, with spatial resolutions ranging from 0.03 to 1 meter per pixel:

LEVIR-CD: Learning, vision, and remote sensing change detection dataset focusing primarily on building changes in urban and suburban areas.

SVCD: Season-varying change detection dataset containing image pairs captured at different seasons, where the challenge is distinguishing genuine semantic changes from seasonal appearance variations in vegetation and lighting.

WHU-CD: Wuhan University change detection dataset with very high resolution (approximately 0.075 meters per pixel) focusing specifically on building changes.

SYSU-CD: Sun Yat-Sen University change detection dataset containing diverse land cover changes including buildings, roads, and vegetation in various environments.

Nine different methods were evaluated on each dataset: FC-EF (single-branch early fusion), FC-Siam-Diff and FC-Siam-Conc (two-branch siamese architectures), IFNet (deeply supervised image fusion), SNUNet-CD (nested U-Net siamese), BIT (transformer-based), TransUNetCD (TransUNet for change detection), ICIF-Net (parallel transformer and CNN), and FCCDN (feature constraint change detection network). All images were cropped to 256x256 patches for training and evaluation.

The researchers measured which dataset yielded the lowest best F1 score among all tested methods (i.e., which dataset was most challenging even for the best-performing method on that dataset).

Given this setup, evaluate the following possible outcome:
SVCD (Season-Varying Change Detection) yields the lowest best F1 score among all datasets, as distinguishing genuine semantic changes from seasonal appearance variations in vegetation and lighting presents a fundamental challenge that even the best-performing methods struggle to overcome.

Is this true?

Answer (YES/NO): NO